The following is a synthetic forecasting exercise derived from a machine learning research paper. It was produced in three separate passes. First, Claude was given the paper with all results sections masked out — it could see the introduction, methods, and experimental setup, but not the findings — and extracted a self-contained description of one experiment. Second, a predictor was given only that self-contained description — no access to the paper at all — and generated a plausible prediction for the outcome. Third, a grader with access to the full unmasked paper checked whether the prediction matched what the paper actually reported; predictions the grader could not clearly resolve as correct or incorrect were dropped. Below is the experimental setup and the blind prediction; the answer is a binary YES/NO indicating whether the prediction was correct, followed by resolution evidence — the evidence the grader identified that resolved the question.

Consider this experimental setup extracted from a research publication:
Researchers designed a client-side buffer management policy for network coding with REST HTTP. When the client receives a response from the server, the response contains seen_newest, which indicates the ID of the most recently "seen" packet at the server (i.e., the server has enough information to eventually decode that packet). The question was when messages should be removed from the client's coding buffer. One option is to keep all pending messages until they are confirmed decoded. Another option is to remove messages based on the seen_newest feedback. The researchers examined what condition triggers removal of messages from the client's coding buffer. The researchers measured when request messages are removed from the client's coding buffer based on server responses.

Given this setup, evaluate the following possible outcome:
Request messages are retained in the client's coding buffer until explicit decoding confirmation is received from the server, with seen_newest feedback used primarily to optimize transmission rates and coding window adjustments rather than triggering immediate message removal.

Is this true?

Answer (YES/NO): NO